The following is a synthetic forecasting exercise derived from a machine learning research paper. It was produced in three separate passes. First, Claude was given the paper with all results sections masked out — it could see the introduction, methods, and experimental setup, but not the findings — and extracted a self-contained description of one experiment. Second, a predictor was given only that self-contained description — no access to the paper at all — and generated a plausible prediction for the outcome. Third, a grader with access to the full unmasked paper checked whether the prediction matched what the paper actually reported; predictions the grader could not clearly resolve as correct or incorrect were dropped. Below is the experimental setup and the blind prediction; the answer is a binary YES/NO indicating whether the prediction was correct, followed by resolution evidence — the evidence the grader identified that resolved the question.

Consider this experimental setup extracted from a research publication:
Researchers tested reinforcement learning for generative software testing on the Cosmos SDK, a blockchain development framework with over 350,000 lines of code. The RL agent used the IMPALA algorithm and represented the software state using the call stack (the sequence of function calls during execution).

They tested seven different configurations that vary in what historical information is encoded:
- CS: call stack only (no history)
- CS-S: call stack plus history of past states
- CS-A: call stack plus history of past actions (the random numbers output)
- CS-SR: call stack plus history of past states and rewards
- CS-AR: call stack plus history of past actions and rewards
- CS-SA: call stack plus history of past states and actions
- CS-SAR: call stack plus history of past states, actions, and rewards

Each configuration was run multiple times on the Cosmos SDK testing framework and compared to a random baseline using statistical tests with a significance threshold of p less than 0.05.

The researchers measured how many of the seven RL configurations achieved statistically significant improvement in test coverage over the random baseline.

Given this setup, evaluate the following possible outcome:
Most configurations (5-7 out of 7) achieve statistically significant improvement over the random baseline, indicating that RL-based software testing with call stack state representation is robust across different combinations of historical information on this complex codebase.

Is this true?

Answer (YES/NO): NO